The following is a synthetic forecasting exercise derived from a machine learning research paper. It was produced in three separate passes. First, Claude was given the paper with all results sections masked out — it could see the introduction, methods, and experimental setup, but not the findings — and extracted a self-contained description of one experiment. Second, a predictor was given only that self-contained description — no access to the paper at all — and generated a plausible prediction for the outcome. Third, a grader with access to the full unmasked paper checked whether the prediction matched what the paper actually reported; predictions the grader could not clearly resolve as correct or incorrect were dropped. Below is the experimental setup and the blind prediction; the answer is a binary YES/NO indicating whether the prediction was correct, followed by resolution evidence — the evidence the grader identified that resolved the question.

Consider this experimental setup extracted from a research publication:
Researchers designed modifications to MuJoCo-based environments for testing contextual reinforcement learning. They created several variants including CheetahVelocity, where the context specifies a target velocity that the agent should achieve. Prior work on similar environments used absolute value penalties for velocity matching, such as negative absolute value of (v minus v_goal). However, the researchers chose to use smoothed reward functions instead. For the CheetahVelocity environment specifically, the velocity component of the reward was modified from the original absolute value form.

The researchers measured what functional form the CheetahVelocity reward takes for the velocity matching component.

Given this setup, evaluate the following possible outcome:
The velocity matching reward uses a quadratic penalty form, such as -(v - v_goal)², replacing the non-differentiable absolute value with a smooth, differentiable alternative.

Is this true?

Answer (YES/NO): NO